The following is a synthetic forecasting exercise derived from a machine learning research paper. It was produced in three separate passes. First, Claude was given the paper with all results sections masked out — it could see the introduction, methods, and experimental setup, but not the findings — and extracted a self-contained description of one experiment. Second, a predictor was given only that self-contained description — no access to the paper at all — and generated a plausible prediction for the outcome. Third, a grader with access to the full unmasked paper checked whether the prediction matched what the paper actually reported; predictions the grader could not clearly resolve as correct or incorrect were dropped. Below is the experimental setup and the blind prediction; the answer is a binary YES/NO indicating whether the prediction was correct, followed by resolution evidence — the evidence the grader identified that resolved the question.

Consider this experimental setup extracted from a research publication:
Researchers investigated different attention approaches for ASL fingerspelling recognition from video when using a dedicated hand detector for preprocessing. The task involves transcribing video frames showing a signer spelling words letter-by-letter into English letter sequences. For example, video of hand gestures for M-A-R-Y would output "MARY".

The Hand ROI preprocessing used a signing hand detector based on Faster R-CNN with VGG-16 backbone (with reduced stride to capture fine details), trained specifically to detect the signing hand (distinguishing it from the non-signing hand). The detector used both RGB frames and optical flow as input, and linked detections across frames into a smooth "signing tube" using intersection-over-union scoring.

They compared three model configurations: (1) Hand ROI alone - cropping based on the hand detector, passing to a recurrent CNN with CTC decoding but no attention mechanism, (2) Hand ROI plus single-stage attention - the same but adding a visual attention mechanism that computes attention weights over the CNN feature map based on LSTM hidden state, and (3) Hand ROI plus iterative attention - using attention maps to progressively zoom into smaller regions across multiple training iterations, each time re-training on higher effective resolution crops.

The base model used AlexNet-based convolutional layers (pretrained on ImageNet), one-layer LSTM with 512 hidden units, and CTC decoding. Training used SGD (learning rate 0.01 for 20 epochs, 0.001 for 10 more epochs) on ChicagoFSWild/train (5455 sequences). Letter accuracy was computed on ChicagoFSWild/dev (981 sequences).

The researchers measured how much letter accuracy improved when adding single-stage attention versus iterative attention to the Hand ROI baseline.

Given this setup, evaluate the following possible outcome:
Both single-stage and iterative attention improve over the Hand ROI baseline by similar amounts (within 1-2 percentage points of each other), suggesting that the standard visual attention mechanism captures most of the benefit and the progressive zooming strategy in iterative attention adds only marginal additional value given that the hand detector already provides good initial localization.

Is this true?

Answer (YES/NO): NO